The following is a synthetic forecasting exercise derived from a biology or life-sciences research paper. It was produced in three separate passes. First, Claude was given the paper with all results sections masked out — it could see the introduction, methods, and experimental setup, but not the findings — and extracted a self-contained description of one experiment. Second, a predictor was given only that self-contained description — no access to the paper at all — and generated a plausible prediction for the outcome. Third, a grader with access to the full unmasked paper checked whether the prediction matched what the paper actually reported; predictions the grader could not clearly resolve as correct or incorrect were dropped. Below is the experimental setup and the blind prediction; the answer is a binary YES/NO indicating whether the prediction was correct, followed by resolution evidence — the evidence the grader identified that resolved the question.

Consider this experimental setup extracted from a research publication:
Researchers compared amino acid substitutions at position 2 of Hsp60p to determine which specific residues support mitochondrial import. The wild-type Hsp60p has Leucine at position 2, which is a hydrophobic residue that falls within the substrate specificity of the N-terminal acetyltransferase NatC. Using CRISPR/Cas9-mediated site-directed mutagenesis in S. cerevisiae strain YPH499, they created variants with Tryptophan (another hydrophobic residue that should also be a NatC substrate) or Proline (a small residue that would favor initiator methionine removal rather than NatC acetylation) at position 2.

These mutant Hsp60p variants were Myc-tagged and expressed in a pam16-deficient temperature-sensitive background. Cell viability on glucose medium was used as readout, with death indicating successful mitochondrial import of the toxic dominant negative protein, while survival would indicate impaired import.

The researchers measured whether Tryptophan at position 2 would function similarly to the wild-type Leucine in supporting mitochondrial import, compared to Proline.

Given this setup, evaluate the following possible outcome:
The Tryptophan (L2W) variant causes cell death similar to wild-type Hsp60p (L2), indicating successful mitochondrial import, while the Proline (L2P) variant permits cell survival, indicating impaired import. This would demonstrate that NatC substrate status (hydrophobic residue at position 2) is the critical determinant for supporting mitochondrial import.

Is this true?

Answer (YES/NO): YES